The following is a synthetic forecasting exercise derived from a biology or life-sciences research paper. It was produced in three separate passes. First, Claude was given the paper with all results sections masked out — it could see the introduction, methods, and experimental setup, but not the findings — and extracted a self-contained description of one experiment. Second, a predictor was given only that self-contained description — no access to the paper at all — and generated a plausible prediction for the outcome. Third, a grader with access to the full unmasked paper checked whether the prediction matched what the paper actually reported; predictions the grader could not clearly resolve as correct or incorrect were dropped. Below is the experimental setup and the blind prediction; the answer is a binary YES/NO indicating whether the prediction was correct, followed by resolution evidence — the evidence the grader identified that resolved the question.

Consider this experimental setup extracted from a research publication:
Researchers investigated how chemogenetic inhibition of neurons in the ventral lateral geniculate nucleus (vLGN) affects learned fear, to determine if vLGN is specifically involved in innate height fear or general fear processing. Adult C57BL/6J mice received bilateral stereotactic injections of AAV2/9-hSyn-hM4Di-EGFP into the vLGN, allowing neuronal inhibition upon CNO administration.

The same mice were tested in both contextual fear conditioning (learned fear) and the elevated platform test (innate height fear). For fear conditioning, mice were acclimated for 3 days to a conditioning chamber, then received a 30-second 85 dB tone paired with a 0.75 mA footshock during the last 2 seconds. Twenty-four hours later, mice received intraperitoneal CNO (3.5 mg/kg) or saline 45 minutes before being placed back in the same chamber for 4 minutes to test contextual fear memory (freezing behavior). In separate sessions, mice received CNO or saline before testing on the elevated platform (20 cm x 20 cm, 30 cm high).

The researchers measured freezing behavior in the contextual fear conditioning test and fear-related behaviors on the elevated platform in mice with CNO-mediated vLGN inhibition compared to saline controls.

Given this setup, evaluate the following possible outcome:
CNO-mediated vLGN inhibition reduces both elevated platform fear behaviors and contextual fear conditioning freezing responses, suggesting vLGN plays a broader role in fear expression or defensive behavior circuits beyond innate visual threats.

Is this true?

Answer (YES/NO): NO